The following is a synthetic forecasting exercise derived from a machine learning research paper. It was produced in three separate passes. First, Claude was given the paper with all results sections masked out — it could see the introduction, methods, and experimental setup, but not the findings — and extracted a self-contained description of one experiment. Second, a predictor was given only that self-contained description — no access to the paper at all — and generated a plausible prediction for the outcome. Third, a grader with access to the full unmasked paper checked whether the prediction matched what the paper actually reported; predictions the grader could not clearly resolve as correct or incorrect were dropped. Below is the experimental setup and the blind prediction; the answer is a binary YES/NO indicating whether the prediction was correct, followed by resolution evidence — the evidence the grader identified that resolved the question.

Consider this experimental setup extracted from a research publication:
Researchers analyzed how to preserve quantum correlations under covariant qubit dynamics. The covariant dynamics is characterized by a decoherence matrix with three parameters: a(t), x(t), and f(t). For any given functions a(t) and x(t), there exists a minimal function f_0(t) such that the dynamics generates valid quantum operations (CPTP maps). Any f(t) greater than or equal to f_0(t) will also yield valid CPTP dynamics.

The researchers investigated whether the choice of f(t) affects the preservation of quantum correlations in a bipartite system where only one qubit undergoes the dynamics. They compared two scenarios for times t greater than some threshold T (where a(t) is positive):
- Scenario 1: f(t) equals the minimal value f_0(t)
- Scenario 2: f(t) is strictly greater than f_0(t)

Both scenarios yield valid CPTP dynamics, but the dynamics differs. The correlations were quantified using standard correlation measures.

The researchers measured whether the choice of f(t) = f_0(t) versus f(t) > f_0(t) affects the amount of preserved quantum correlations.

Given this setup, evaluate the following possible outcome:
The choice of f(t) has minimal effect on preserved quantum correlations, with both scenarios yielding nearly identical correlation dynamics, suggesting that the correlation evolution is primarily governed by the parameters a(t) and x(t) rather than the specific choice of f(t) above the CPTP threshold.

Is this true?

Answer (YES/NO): NO